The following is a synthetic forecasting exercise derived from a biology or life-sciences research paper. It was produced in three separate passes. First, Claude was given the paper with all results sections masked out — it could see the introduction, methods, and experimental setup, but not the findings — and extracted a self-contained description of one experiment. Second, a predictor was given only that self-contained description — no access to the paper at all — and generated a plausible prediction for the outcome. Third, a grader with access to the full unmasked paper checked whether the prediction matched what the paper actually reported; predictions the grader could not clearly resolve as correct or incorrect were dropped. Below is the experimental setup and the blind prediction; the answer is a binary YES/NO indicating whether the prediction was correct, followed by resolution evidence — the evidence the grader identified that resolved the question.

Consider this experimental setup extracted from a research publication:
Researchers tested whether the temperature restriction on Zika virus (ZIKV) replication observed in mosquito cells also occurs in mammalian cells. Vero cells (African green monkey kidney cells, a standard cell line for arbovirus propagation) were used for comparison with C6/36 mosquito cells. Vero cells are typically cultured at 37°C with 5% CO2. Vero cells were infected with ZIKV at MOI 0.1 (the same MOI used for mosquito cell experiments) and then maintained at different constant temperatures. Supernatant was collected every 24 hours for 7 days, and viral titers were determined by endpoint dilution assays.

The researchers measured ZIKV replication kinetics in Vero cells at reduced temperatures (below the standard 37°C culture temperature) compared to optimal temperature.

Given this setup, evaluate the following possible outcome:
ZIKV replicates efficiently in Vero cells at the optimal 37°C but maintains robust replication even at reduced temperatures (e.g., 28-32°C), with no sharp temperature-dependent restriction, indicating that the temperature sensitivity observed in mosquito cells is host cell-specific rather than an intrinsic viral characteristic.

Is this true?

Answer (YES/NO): YES